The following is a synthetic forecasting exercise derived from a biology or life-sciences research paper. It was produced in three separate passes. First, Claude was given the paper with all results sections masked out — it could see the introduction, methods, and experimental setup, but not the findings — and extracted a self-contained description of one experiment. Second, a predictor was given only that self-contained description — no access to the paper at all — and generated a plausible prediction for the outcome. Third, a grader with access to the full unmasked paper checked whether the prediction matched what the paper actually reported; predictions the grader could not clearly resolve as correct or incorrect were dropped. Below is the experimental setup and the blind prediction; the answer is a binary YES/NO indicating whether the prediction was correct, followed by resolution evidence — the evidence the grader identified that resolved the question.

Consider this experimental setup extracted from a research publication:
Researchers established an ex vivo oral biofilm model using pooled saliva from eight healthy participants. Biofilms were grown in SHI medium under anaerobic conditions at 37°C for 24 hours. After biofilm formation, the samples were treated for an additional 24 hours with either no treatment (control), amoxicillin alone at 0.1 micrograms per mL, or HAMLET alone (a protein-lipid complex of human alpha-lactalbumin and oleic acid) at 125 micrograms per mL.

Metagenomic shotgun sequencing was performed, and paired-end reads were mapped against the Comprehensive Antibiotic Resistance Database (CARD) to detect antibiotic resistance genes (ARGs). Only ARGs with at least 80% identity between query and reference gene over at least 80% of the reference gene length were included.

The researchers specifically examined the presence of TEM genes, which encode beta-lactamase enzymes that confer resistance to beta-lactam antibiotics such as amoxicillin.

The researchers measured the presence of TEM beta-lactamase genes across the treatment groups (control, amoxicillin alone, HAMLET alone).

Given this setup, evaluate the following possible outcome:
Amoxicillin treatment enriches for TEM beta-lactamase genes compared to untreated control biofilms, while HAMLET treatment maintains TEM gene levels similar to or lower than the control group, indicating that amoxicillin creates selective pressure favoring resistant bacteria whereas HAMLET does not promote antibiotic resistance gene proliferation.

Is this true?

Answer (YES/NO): NO